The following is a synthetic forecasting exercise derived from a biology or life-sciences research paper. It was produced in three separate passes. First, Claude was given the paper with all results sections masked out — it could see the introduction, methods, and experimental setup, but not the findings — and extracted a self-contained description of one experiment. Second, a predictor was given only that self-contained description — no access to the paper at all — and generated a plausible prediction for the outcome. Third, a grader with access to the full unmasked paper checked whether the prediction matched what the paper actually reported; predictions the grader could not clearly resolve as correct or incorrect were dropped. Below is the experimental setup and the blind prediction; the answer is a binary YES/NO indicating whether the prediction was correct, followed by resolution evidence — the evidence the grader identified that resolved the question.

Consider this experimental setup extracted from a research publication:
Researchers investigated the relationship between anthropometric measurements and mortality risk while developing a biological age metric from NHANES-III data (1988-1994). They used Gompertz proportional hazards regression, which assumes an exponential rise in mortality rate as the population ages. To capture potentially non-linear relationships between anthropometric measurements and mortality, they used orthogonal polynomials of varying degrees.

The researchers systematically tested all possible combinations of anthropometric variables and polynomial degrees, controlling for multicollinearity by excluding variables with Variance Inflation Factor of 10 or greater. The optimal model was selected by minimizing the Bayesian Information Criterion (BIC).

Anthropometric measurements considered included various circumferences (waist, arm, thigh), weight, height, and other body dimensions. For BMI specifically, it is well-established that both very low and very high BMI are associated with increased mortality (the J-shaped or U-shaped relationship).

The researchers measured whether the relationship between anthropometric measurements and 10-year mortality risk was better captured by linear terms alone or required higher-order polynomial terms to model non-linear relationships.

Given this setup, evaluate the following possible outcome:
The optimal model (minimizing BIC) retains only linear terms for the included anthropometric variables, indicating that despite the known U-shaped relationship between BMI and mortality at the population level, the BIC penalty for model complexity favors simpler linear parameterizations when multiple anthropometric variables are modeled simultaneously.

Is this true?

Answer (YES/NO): NO